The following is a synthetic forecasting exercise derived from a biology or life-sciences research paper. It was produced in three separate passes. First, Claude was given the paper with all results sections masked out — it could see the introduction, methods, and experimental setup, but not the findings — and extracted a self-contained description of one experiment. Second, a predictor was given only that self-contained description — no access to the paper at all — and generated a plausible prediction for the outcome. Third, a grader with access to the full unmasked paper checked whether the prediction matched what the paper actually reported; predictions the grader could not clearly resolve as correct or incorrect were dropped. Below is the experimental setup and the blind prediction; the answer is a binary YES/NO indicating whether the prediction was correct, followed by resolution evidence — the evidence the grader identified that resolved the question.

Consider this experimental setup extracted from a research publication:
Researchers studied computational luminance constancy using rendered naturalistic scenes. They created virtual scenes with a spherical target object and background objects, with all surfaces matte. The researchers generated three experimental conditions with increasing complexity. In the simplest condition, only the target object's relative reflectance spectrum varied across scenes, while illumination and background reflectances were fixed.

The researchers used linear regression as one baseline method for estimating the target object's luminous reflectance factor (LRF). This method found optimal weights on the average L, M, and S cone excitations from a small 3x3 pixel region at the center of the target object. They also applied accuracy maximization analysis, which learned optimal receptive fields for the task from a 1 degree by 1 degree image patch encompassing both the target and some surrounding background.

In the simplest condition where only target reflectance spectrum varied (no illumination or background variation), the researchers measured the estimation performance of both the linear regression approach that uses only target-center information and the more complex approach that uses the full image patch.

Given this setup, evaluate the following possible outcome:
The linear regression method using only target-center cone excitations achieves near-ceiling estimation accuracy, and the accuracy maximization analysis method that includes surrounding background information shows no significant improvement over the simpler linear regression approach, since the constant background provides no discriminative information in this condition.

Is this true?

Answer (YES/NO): YES